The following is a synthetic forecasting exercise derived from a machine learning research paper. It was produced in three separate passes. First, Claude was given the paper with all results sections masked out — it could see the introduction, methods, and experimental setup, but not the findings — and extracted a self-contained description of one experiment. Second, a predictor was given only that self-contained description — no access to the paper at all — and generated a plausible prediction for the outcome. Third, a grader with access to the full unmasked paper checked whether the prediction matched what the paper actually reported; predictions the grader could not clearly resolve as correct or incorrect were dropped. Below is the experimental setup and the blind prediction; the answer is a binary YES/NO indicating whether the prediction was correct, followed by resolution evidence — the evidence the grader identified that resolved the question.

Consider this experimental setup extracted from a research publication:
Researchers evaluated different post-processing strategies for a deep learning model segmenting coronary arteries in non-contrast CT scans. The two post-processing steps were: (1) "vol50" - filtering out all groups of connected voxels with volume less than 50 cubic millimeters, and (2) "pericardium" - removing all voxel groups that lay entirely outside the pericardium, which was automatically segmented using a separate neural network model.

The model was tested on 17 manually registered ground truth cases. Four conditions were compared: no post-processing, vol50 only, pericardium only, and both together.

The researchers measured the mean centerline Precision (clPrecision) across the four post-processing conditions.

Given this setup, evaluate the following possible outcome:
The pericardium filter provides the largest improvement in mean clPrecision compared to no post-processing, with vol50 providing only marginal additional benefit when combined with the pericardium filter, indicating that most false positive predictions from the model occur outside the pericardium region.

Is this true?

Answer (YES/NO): NO